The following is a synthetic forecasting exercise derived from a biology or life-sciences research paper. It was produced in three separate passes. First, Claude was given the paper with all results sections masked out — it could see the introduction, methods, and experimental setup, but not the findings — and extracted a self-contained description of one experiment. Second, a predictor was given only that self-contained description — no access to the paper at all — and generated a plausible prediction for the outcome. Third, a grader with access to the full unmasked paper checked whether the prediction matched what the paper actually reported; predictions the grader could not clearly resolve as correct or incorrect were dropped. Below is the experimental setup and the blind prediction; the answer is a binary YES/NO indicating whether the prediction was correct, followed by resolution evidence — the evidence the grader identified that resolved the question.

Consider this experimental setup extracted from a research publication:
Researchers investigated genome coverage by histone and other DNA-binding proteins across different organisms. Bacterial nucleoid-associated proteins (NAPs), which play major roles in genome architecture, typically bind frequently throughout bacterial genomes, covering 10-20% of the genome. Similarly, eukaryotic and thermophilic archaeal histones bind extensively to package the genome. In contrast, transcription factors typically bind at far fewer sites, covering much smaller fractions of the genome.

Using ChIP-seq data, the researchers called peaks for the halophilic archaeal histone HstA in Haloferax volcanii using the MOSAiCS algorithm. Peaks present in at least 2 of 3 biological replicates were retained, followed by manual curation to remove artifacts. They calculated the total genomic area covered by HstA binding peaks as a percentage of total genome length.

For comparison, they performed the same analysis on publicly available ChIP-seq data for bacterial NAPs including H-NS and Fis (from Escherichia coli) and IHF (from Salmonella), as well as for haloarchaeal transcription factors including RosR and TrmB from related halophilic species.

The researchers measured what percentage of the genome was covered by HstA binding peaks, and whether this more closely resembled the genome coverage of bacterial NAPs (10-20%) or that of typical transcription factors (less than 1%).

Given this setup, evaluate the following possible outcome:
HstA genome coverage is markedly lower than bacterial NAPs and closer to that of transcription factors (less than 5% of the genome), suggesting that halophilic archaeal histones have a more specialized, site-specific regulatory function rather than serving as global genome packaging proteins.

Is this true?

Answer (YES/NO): YES